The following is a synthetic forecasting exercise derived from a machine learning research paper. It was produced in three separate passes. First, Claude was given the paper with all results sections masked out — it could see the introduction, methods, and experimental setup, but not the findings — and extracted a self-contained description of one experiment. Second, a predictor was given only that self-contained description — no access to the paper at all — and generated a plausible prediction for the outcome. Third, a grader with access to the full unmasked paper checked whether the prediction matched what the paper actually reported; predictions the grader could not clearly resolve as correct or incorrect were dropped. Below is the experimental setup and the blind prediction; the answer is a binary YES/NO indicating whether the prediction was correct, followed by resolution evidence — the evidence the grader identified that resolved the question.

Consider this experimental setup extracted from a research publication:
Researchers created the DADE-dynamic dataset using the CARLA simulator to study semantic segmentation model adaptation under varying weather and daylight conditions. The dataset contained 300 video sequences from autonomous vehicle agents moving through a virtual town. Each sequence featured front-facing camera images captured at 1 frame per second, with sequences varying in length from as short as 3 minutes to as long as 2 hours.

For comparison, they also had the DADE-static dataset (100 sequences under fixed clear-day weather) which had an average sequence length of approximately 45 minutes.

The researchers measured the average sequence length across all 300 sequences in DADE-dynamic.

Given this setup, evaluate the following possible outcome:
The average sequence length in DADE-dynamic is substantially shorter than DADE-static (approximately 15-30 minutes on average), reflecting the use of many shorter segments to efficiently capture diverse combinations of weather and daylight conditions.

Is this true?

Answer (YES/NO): NO